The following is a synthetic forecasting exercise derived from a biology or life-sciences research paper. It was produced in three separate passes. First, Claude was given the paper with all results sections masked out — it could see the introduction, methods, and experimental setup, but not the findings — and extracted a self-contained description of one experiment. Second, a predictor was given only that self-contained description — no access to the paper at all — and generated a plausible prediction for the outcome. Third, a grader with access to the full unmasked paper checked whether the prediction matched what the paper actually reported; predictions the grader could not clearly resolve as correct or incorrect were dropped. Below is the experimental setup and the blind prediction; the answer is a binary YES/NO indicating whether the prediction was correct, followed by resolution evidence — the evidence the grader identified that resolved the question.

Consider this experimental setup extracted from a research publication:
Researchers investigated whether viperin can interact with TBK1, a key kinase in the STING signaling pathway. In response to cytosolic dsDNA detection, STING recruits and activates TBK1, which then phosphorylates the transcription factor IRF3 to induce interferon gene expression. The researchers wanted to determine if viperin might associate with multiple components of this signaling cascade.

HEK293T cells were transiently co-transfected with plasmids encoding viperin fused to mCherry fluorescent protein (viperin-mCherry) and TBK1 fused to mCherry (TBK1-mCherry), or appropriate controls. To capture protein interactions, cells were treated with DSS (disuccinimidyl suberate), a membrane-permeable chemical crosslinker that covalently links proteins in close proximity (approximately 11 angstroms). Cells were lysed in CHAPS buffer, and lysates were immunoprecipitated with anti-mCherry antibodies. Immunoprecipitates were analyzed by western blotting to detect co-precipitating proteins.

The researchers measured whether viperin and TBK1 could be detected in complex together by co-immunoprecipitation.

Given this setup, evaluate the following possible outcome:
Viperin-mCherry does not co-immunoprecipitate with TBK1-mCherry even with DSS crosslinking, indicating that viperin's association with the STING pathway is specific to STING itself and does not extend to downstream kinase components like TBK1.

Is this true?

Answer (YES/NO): YES